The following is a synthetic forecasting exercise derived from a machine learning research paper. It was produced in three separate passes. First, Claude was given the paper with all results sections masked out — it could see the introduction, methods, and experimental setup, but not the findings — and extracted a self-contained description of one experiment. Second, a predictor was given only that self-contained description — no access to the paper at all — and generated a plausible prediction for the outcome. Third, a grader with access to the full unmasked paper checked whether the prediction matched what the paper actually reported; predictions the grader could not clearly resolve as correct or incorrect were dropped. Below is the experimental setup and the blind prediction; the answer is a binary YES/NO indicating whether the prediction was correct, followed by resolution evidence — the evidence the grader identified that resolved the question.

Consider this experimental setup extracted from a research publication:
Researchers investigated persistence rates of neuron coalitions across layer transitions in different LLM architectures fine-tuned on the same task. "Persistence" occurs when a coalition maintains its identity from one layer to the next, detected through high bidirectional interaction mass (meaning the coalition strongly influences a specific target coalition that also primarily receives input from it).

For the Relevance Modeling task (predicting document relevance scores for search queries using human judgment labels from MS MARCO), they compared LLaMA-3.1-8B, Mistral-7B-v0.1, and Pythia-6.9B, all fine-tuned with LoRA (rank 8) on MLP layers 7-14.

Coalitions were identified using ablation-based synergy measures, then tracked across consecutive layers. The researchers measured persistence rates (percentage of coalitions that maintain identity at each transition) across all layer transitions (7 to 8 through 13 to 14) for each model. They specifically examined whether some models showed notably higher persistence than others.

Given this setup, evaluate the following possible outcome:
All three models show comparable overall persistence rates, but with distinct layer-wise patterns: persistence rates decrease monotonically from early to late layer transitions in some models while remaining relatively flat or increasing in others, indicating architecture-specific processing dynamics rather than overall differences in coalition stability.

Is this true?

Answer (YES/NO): NO